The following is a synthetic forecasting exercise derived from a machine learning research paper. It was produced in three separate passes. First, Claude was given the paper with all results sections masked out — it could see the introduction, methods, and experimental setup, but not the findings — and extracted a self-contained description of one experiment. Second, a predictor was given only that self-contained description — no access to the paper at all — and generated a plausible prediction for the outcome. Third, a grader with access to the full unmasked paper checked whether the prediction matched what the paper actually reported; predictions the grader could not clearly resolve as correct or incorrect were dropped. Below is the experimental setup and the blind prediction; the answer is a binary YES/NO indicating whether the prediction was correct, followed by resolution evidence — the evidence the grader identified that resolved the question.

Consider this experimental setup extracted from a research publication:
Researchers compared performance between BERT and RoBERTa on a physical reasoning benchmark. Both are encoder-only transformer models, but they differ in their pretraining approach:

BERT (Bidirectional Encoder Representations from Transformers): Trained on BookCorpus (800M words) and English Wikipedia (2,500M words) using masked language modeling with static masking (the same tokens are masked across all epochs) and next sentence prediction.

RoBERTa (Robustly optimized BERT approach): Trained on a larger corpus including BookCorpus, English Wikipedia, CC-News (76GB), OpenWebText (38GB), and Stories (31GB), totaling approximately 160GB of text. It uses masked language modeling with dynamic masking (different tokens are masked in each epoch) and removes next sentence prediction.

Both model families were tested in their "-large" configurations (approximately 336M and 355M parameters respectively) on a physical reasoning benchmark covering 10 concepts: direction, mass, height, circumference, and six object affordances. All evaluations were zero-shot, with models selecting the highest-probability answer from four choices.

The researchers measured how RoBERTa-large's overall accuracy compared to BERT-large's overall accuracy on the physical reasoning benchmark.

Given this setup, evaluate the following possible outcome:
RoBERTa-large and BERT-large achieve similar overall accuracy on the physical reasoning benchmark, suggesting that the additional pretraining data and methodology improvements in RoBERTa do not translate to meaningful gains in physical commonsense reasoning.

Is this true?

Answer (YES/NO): YES